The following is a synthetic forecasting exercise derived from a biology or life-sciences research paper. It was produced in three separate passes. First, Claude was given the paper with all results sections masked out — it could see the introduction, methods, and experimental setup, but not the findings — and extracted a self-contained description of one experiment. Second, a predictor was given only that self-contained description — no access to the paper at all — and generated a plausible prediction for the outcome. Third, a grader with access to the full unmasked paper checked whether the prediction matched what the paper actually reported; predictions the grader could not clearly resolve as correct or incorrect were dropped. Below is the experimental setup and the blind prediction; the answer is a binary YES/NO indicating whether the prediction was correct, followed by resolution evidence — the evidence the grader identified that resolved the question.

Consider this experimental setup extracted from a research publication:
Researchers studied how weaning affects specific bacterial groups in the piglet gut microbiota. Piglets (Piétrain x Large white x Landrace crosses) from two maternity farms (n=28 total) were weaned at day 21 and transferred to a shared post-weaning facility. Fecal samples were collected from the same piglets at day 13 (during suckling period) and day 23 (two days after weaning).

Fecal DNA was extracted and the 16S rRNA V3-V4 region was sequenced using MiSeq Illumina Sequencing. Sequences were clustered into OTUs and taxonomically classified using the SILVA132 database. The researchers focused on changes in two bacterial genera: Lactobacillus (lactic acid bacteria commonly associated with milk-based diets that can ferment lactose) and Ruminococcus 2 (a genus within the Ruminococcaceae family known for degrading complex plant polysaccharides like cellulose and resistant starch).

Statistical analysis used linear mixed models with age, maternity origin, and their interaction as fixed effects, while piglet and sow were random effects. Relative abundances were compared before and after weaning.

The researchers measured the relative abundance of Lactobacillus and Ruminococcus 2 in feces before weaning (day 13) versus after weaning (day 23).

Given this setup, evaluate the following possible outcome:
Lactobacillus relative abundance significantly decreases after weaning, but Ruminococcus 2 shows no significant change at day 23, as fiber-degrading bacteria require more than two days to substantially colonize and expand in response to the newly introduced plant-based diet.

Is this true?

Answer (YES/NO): NO